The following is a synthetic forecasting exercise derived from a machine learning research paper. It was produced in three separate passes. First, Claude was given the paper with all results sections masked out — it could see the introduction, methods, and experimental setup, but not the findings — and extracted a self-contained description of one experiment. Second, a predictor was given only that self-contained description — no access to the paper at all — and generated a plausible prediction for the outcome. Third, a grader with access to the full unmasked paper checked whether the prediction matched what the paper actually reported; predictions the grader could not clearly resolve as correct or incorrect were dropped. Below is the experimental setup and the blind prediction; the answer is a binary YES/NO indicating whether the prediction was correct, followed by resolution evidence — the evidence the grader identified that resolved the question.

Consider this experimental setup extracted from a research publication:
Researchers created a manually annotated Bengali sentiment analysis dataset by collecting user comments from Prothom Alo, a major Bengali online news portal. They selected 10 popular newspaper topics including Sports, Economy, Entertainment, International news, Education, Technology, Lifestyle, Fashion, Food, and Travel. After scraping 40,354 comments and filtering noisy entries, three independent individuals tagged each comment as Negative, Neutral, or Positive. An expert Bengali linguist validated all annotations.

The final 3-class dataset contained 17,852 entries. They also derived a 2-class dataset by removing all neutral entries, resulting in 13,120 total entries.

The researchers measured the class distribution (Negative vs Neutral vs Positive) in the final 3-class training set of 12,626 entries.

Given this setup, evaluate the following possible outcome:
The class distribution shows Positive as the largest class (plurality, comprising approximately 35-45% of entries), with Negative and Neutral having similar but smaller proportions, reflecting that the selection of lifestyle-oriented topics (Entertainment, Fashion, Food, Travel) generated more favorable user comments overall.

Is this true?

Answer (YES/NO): NO